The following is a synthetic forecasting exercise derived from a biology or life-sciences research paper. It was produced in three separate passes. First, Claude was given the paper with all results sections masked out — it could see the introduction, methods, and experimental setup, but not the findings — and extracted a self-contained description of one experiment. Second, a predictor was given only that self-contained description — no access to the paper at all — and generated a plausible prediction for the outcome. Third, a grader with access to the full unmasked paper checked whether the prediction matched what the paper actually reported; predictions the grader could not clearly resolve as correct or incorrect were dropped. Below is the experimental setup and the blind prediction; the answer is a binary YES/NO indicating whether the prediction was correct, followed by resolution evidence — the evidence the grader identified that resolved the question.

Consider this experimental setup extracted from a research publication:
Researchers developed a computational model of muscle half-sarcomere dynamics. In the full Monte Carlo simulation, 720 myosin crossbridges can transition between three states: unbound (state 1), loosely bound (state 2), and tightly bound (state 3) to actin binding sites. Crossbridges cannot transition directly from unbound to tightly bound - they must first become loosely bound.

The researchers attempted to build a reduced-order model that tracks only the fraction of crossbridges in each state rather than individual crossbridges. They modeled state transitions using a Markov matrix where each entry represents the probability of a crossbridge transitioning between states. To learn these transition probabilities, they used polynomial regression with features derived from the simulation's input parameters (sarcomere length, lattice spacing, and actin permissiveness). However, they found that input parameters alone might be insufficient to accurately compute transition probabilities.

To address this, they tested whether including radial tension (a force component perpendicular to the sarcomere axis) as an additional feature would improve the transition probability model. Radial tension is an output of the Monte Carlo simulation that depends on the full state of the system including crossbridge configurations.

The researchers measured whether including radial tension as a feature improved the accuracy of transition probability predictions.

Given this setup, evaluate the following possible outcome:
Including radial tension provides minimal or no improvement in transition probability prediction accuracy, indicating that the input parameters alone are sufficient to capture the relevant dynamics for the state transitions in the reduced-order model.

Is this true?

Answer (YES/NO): NO